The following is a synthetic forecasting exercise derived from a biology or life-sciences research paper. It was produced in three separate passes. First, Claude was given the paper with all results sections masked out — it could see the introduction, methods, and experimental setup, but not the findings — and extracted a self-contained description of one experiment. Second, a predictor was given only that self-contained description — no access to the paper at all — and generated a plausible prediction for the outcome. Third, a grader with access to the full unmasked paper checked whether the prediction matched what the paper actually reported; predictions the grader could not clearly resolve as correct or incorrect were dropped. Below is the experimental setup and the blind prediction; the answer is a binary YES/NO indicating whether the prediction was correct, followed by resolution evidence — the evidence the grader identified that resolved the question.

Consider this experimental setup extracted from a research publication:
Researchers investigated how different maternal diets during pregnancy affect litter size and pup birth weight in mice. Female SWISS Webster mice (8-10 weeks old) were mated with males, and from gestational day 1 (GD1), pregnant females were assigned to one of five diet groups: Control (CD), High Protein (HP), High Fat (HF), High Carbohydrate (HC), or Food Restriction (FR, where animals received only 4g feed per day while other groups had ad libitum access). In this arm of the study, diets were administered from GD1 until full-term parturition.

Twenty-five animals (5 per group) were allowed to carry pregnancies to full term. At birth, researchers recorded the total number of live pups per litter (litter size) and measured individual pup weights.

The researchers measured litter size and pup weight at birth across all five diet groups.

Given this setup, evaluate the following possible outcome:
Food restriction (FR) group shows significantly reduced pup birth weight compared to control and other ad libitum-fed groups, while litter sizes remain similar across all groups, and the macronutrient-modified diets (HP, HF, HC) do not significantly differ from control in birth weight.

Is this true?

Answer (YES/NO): NO